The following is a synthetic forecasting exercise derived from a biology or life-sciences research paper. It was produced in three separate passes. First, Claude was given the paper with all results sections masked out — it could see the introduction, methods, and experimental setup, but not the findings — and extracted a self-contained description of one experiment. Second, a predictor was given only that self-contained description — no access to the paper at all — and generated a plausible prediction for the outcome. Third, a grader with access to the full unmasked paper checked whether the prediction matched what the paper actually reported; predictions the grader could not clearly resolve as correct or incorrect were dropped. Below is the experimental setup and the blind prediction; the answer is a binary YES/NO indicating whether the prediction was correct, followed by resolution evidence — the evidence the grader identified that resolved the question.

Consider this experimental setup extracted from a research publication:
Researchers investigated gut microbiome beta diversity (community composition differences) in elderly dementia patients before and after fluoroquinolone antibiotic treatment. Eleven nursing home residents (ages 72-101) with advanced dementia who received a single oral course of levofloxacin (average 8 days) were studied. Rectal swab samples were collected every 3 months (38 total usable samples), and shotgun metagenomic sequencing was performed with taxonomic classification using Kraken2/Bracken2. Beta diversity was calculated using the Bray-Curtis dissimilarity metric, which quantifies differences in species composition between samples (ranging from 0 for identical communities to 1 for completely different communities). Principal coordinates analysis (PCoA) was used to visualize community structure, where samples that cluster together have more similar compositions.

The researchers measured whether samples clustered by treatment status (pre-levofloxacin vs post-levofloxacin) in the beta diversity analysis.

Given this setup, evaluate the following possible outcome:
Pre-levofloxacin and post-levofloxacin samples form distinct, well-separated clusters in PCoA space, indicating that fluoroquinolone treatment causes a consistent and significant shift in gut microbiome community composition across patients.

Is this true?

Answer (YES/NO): NO